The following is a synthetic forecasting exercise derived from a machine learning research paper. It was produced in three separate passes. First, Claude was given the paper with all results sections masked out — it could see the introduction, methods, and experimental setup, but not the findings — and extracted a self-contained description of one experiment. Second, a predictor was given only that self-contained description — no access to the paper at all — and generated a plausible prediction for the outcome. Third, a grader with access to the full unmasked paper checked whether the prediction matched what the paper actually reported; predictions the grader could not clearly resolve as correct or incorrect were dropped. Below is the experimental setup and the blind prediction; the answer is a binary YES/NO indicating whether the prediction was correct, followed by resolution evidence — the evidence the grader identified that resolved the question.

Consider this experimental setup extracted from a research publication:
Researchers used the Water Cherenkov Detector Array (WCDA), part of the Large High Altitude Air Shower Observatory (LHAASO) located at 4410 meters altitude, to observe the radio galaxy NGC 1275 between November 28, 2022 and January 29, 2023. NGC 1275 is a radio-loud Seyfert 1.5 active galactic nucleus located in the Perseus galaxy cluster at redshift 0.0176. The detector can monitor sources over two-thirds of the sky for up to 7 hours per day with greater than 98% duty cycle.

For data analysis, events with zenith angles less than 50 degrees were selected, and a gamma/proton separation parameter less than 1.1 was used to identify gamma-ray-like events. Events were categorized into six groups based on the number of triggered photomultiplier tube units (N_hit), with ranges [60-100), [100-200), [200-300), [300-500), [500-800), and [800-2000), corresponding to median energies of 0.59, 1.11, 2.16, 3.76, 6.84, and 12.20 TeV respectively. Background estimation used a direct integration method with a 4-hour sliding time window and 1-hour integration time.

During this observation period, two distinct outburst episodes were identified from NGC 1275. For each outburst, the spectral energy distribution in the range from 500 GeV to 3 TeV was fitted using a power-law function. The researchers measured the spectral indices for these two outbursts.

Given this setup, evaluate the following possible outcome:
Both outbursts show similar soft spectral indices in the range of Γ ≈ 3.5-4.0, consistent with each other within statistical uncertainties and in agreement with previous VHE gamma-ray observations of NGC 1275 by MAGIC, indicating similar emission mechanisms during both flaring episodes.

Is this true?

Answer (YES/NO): NO